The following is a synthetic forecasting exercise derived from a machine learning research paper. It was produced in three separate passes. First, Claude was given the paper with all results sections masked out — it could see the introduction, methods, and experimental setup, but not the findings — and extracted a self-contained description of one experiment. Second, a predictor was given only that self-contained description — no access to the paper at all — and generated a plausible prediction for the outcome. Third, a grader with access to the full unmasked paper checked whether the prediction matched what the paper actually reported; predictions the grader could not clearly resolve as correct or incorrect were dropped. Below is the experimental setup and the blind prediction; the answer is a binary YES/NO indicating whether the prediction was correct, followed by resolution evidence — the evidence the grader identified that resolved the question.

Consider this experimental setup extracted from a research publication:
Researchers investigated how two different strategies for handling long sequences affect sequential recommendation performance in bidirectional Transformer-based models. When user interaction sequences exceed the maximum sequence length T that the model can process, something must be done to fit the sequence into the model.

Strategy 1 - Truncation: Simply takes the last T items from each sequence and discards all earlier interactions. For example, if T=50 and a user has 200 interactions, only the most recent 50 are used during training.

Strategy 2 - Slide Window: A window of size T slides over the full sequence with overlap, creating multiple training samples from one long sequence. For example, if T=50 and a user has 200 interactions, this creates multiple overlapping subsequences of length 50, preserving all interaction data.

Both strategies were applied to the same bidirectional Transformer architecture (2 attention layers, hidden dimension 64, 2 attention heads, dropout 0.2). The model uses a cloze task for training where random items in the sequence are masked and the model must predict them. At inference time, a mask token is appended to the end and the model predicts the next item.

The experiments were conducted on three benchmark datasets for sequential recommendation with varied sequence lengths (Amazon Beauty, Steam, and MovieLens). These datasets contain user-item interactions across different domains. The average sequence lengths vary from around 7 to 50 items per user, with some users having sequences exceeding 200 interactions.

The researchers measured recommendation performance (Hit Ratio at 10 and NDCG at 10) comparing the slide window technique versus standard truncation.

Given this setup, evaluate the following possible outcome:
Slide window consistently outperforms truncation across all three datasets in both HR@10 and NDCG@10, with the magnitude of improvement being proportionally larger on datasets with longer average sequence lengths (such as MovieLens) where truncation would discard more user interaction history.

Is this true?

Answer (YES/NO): NO